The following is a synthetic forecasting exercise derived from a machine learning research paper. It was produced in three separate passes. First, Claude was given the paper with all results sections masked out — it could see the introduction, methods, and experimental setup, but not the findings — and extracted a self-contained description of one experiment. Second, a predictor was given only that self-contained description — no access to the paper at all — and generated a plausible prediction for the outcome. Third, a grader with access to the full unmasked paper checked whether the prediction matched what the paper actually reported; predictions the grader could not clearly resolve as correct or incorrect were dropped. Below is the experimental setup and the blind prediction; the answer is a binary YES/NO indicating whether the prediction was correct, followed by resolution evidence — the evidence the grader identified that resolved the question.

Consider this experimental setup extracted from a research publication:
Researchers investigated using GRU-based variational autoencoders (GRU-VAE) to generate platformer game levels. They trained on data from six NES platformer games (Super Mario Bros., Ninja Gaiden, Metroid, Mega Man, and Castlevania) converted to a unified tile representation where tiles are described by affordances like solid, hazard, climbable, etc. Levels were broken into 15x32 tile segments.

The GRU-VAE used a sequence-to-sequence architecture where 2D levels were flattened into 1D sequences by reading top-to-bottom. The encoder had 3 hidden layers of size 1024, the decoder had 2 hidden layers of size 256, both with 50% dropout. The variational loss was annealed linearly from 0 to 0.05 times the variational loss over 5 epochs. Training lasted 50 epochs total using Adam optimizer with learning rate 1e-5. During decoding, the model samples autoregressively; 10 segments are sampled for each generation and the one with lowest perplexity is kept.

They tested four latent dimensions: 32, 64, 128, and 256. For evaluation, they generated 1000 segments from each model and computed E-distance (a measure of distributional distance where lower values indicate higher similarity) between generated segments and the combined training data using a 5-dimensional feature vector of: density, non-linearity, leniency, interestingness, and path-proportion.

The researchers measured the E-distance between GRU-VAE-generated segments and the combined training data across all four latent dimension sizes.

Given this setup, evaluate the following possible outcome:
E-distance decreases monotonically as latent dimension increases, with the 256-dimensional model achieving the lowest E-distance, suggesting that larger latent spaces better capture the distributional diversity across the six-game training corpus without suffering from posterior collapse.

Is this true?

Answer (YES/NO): YES